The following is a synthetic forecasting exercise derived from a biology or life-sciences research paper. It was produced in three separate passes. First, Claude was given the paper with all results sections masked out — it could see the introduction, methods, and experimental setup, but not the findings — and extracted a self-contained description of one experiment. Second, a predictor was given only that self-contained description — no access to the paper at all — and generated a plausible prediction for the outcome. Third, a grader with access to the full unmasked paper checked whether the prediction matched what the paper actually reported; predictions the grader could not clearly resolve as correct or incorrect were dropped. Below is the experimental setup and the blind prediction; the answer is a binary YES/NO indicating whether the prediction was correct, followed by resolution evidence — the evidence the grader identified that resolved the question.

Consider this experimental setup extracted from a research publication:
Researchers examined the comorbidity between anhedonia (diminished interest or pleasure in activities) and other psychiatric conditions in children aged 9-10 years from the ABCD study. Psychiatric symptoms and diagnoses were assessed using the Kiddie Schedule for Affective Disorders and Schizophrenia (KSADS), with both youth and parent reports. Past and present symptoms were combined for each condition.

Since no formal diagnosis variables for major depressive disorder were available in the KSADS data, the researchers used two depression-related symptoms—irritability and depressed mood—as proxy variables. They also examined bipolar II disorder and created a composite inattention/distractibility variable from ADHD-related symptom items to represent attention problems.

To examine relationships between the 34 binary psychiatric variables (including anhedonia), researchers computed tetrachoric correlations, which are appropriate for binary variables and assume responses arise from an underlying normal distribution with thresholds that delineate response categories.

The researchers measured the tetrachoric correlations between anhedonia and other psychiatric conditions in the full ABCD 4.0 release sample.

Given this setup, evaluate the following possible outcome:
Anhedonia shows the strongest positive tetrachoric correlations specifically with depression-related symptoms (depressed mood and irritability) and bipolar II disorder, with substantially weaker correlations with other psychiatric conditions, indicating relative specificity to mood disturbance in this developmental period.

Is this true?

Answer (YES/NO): YES